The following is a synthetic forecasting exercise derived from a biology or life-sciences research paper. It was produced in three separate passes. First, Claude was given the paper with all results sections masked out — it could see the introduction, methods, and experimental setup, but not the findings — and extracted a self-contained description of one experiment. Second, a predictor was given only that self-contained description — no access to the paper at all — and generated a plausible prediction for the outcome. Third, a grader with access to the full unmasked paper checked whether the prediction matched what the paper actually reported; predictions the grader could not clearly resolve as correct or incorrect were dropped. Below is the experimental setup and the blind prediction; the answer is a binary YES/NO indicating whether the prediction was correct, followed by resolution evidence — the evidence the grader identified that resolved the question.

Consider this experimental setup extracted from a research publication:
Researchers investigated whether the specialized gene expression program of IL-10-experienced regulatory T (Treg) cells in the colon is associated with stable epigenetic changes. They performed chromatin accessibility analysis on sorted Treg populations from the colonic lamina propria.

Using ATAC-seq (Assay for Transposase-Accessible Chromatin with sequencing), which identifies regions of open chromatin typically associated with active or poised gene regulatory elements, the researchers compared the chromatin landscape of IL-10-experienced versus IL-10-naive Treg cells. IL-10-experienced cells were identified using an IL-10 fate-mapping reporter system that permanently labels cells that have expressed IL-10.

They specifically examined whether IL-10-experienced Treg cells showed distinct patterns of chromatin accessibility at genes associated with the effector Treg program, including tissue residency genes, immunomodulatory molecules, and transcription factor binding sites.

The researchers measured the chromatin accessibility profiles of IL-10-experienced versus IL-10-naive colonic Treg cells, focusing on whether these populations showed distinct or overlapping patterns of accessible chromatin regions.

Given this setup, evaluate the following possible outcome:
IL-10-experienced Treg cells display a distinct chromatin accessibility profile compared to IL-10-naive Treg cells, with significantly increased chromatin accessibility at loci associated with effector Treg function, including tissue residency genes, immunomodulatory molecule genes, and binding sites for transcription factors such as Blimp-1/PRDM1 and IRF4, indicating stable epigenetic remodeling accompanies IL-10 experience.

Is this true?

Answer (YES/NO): NO